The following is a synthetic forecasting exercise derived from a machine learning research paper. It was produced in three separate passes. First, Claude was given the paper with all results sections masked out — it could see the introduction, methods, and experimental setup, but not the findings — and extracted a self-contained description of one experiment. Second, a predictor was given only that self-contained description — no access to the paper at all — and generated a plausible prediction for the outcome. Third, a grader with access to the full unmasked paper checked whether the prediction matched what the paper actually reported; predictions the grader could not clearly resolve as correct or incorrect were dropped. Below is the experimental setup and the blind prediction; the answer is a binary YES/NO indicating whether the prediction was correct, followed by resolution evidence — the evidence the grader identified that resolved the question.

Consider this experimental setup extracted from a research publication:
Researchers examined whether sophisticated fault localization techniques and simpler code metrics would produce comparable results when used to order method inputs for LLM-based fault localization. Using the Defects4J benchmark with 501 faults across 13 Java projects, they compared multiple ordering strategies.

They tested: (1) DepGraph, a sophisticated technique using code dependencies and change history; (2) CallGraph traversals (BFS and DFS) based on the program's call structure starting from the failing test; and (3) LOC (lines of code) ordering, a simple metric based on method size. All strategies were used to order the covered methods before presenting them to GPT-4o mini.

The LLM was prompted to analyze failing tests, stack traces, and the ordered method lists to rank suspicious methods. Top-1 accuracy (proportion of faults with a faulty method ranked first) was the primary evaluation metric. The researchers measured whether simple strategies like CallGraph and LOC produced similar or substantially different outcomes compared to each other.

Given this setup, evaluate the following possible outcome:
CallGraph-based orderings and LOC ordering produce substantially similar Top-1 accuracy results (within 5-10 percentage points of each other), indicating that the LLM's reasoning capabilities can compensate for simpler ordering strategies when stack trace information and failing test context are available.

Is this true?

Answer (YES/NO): YES